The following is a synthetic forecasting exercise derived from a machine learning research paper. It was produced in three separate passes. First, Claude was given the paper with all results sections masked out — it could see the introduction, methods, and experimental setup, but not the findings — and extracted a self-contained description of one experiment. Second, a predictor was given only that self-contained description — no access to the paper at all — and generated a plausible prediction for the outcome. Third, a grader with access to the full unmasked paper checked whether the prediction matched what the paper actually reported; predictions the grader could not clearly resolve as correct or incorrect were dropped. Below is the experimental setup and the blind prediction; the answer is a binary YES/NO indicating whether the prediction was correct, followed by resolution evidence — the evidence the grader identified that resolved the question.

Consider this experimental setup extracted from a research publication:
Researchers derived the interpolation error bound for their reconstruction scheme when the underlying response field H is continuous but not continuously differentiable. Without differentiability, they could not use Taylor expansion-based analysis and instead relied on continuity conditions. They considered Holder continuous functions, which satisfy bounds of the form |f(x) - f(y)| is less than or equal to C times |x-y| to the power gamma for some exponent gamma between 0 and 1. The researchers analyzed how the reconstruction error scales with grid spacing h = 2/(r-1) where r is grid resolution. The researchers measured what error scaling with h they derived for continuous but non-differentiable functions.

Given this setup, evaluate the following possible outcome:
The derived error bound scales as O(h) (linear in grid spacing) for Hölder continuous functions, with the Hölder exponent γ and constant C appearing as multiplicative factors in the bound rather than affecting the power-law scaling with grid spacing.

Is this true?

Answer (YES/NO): NO